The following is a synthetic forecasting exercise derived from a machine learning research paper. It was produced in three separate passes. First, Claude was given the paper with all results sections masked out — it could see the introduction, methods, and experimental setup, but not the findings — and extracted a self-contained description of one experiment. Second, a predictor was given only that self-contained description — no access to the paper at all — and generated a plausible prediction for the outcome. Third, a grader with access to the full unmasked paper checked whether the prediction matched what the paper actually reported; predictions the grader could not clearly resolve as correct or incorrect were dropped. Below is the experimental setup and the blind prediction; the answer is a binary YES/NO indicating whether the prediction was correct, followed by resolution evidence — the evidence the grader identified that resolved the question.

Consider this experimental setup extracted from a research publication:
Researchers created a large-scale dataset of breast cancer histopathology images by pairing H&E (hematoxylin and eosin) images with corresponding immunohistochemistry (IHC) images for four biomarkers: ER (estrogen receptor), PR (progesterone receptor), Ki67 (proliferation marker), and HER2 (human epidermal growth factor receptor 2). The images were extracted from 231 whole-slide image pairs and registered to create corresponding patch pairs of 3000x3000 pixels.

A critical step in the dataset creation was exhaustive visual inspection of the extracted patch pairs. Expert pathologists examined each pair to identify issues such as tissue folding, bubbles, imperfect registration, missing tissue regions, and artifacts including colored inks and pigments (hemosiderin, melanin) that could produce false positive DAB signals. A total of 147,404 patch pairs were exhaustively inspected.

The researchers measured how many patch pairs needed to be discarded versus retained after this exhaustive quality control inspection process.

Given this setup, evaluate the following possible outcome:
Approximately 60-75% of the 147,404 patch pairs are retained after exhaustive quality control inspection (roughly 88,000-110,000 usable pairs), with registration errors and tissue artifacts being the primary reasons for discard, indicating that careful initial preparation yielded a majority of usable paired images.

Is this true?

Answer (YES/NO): YES